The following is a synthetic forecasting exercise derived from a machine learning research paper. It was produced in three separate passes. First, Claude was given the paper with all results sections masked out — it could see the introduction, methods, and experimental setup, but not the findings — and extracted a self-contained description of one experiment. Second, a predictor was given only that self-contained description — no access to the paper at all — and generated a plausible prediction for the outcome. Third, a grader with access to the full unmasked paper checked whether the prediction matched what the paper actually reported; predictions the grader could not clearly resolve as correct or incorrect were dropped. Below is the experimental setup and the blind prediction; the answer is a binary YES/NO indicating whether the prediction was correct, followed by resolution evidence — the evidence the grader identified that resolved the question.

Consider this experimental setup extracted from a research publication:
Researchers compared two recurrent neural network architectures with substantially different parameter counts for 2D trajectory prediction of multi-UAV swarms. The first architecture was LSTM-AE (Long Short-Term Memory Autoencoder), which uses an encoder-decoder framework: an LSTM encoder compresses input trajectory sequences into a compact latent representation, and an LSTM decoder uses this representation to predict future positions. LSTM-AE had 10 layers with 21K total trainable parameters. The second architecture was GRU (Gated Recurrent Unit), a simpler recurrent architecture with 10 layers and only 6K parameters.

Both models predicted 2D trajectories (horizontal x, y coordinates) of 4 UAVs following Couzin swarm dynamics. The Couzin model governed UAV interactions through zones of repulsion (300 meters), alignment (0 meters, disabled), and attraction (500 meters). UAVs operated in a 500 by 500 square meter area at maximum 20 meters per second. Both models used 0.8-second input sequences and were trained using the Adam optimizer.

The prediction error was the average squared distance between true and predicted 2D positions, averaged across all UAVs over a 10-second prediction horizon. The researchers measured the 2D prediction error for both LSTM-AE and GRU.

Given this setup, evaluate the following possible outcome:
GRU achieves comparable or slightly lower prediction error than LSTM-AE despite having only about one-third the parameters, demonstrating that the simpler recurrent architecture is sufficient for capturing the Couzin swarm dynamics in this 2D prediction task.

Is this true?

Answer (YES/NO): NO